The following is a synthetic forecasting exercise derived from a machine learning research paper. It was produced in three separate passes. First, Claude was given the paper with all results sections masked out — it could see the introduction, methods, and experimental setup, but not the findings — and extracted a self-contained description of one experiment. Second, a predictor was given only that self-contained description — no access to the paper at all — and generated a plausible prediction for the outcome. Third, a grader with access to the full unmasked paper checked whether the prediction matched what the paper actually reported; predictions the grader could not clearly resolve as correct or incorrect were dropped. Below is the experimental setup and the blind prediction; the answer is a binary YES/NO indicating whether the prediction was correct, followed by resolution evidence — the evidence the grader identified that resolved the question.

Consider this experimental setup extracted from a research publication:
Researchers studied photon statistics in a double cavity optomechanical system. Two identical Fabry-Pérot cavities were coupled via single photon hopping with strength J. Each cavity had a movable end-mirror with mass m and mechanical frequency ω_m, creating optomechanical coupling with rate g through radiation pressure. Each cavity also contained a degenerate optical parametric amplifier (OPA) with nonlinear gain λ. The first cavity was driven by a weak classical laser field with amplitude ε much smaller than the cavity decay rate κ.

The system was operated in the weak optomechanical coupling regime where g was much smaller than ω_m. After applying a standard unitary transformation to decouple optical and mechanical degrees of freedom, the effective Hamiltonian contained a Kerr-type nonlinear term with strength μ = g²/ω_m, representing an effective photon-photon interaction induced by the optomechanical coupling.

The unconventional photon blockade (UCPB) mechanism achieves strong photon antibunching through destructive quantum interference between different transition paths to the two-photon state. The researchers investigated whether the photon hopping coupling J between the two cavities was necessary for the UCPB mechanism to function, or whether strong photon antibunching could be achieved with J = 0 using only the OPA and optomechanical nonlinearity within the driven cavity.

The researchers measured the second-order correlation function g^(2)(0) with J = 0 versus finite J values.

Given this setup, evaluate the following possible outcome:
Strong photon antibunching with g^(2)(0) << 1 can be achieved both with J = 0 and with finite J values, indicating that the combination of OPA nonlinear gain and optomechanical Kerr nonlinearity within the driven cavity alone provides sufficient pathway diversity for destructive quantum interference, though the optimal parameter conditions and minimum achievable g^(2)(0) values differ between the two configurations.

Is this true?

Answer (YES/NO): NO